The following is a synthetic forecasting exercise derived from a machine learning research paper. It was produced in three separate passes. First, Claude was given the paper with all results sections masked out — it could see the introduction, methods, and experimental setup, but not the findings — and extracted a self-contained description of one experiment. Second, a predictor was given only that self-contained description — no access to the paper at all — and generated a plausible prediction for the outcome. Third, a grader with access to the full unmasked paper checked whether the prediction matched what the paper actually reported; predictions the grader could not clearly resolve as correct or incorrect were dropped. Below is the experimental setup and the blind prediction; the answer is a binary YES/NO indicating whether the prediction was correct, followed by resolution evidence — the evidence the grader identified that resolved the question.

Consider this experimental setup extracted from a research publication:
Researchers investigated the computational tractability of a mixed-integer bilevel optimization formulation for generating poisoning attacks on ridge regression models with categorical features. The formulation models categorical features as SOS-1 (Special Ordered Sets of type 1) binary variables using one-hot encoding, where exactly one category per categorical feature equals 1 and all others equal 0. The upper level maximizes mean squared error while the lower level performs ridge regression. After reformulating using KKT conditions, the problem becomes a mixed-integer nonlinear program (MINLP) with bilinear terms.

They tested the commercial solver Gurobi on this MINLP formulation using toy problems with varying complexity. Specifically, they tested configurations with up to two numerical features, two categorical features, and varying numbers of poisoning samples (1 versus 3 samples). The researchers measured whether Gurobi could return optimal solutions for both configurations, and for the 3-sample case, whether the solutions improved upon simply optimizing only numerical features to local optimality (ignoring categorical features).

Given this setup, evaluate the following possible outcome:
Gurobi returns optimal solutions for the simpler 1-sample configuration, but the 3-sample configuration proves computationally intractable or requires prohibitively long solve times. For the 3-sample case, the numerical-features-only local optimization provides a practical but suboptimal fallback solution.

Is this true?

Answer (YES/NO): YES